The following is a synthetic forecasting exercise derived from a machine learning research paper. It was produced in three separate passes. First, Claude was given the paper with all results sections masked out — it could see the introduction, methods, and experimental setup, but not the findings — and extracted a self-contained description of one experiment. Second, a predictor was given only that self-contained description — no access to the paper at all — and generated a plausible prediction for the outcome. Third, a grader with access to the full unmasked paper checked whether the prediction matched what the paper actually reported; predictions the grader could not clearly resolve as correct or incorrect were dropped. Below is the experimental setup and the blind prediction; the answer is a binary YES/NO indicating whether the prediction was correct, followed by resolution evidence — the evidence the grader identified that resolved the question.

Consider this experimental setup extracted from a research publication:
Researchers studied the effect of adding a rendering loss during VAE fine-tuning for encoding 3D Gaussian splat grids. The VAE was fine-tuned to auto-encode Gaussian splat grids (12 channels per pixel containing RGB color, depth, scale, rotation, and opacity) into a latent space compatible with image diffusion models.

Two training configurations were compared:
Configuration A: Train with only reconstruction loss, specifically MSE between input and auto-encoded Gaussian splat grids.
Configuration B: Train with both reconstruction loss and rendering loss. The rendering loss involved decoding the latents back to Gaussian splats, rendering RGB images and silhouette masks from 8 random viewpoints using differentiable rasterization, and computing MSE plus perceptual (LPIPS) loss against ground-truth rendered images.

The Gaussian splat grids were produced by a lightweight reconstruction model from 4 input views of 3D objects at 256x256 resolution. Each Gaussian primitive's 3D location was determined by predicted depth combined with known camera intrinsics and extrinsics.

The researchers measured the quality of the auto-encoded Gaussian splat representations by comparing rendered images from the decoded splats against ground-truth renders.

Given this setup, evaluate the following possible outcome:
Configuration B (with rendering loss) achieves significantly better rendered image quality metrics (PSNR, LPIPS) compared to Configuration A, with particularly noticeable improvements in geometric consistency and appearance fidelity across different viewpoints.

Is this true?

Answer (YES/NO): NO